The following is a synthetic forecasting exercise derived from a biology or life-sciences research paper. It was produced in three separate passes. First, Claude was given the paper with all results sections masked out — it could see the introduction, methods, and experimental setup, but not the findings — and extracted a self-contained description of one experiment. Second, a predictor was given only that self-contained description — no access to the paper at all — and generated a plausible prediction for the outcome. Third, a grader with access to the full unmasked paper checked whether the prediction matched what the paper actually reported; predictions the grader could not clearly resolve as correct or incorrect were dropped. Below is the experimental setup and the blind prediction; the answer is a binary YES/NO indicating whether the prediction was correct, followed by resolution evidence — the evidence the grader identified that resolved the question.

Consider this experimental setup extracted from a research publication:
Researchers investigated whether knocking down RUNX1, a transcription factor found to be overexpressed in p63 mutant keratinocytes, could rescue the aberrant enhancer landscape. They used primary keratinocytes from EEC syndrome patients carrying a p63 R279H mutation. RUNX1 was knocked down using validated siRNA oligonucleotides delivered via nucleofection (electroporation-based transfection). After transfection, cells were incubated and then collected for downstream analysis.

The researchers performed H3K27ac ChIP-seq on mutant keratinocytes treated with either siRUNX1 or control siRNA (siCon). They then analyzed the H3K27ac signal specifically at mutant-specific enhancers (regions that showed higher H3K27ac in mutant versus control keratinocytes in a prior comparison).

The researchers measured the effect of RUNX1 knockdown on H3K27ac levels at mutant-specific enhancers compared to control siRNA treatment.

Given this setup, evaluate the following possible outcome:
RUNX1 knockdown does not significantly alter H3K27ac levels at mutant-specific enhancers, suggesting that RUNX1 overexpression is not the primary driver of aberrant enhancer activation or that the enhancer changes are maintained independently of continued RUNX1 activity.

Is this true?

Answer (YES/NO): NO